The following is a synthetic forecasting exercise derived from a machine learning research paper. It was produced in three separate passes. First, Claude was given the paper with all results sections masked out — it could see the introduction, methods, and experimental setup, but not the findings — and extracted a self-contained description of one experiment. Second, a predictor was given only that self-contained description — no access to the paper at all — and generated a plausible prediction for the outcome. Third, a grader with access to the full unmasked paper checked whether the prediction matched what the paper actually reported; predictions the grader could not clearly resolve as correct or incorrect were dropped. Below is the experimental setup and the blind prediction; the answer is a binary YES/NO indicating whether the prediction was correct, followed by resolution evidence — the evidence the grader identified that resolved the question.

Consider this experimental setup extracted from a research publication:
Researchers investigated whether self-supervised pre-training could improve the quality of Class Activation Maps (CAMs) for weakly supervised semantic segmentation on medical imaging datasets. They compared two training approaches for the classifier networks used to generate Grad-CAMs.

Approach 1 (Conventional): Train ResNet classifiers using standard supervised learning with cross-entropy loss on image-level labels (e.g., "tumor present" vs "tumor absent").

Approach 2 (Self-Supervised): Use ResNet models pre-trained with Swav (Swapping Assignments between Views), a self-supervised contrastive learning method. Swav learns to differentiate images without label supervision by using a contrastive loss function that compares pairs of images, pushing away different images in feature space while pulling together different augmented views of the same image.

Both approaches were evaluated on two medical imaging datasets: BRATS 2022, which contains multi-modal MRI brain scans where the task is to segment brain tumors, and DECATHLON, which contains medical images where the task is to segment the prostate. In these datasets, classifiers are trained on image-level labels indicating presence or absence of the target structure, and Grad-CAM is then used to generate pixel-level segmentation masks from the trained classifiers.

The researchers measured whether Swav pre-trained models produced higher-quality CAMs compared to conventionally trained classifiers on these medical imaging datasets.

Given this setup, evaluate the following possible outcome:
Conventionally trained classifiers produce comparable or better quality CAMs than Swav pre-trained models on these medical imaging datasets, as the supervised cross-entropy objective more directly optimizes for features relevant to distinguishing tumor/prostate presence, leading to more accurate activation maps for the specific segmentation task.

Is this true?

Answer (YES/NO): YES